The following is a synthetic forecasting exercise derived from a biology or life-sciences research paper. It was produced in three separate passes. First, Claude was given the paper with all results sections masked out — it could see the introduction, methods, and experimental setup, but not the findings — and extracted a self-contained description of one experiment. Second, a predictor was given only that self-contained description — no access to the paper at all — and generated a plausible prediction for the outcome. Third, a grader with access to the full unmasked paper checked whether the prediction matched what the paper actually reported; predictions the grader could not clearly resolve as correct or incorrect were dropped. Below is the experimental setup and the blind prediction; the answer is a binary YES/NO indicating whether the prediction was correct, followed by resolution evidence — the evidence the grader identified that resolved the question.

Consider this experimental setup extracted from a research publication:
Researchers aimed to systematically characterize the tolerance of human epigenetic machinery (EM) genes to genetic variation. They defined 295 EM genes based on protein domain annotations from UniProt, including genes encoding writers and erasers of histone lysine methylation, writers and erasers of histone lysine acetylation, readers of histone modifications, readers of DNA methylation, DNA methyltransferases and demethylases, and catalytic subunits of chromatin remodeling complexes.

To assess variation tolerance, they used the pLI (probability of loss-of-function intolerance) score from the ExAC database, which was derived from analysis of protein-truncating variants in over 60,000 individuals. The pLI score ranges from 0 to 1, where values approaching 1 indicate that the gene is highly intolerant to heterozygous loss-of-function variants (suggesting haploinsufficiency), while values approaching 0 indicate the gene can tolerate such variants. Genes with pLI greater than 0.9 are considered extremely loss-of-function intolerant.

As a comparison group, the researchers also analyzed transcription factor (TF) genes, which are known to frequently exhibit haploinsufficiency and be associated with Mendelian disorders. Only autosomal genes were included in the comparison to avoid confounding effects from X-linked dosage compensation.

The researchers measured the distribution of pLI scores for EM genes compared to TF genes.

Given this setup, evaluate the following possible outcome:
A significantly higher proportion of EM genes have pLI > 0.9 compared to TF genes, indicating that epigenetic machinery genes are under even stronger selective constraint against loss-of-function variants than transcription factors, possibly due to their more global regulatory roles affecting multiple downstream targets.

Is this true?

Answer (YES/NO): YES